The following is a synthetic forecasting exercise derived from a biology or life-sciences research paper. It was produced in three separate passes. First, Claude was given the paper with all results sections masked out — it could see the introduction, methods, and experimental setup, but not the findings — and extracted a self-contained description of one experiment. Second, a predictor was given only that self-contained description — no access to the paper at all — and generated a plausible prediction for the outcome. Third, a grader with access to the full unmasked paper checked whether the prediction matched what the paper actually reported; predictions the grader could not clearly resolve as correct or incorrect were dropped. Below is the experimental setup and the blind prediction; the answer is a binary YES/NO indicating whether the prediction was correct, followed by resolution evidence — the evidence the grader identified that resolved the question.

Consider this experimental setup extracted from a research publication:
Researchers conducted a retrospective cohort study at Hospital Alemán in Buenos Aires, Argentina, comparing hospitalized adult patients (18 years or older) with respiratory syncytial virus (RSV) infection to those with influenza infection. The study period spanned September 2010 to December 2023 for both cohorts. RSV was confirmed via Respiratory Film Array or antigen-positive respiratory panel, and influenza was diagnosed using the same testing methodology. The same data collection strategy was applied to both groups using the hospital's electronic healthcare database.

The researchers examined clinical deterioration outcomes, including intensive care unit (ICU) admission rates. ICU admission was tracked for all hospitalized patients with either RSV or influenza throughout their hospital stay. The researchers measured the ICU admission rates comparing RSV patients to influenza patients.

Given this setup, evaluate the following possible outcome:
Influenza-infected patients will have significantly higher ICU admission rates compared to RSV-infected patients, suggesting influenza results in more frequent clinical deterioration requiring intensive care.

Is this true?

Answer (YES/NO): NO